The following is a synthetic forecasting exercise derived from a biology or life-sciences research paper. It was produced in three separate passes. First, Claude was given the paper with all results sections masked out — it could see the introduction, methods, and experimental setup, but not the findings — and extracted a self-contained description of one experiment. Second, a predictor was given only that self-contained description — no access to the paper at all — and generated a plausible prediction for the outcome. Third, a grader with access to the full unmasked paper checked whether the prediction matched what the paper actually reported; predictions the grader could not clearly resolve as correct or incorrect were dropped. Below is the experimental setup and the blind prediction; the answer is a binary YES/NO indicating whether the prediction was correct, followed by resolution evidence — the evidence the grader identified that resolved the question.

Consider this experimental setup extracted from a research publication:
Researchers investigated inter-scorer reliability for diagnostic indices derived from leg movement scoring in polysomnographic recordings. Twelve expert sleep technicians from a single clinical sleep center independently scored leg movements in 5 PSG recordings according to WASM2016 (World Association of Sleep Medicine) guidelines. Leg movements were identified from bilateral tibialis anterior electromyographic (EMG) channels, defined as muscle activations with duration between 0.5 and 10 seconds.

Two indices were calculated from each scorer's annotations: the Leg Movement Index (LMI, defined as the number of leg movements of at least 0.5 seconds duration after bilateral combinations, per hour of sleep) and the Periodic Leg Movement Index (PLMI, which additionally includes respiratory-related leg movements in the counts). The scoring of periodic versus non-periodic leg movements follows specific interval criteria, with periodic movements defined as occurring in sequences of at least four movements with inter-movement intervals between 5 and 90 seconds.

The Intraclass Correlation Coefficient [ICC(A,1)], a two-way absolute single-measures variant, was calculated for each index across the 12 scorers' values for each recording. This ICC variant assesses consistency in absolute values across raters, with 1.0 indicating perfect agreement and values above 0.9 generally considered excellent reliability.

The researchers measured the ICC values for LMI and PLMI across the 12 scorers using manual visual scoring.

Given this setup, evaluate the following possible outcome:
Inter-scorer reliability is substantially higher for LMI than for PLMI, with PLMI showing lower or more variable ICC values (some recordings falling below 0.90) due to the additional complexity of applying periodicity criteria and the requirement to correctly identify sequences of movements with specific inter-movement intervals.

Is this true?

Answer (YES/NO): NO